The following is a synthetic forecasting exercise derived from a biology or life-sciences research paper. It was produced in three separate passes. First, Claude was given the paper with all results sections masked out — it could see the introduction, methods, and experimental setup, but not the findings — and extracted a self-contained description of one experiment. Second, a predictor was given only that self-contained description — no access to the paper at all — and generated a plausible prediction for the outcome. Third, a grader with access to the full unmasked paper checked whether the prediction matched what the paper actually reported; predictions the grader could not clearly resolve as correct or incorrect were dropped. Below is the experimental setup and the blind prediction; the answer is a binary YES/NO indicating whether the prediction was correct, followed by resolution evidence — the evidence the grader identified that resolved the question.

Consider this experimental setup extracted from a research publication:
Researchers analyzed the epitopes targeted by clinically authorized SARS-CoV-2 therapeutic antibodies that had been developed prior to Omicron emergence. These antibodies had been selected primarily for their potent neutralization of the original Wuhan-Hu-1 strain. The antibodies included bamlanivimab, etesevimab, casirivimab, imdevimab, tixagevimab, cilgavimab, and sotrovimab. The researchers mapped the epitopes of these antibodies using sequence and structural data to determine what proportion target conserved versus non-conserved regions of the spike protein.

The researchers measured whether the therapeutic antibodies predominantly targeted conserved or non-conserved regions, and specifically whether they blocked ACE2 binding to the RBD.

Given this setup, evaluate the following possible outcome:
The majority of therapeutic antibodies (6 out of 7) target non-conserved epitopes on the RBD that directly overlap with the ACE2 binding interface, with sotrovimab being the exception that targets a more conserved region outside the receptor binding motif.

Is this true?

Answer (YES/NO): YES